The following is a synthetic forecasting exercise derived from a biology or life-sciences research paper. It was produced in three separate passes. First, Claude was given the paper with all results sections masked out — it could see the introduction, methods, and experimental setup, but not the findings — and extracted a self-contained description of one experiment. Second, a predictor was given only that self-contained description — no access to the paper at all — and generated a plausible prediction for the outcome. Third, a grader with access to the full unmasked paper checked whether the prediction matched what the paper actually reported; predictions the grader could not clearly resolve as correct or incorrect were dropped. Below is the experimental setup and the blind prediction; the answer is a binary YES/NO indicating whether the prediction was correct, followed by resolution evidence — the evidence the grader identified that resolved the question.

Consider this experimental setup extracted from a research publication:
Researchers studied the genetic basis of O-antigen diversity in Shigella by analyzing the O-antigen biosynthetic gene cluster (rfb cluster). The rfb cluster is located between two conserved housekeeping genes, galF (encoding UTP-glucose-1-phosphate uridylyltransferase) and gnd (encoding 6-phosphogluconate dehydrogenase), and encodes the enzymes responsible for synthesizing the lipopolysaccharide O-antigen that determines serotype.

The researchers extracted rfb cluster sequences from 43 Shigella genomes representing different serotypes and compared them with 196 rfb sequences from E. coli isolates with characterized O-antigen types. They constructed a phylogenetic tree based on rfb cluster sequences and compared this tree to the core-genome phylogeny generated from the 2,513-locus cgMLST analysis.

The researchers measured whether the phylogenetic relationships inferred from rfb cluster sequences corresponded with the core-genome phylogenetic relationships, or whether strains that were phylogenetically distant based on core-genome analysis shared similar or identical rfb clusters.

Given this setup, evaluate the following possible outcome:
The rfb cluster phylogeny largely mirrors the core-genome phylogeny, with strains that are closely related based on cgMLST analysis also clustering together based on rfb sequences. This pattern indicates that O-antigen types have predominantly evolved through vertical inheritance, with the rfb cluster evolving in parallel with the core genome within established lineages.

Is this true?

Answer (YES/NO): NO